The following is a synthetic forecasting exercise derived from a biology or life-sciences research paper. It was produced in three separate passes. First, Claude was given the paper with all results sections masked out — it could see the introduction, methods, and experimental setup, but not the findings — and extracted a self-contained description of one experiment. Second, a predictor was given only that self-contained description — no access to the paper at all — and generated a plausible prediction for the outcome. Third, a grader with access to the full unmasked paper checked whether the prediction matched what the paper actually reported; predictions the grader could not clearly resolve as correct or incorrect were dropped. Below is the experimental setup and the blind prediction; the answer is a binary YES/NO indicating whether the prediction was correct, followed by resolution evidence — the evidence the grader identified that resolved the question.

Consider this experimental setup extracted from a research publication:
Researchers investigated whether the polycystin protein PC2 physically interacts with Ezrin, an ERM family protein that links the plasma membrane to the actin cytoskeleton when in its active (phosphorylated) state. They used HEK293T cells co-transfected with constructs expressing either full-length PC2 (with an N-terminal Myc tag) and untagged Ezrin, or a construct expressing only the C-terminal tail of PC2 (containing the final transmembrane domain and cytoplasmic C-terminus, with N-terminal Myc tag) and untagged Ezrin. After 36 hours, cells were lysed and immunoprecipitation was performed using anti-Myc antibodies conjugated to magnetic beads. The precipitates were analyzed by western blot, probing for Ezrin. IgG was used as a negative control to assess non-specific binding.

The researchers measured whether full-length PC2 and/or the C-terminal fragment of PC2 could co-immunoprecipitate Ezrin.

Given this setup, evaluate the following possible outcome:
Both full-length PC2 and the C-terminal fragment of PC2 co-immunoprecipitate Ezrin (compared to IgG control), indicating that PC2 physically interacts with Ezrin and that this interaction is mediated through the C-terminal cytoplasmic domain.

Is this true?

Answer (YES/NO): NO